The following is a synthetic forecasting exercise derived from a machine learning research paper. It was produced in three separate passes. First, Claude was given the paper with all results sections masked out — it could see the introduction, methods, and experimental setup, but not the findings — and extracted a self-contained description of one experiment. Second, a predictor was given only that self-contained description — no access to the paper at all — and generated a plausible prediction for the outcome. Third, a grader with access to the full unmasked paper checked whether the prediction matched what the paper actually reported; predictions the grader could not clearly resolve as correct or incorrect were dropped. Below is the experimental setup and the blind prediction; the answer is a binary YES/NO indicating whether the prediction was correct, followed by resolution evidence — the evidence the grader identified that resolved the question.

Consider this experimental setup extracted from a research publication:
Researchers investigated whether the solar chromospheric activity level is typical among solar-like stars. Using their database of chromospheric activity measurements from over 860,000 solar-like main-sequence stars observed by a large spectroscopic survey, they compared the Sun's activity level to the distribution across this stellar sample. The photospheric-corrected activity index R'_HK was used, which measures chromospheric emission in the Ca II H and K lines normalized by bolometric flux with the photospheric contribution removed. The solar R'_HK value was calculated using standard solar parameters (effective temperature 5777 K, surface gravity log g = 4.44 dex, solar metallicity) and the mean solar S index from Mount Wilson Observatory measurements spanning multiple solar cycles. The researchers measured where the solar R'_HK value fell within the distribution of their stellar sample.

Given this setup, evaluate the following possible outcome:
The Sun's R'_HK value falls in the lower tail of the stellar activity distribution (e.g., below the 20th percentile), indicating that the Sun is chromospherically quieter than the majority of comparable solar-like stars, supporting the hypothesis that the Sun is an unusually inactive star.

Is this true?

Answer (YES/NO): NO